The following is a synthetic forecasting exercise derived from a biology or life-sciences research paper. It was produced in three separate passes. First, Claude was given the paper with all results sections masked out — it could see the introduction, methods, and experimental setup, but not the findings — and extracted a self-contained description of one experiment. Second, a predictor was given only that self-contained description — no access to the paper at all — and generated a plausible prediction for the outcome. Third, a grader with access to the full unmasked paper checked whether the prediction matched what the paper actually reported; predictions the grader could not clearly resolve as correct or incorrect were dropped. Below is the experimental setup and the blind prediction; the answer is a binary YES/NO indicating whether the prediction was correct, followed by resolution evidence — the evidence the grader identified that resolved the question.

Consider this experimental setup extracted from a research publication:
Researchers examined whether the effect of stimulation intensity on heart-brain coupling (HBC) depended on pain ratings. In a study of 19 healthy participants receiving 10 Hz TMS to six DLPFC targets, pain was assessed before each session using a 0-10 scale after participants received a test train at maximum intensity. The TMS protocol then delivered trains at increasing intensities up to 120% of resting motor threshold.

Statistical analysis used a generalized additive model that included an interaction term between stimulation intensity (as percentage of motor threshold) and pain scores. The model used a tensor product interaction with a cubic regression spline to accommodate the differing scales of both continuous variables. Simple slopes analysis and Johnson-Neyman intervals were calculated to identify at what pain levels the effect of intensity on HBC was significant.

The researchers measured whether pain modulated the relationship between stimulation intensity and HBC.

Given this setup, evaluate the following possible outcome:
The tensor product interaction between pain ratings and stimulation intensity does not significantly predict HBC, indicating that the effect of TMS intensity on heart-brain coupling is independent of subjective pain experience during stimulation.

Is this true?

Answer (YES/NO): NO